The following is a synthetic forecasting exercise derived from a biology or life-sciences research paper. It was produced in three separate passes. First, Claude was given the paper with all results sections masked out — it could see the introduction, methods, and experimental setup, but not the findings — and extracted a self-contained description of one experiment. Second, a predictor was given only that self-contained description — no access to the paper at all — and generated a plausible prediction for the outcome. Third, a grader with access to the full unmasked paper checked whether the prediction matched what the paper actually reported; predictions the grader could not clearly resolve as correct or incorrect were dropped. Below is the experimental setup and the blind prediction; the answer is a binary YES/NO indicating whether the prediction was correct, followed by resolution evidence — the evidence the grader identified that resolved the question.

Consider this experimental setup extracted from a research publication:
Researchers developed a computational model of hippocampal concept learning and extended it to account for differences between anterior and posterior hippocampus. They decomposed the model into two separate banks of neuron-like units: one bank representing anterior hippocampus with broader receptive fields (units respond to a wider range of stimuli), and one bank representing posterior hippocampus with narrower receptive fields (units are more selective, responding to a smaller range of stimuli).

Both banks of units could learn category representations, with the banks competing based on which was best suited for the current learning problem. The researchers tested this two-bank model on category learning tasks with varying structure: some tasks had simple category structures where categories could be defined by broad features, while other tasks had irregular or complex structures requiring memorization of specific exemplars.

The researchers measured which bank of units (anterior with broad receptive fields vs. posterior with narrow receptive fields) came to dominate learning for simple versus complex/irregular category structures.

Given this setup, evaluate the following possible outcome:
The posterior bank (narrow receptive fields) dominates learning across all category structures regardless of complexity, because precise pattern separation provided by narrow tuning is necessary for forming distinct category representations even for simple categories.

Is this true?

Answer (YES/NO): NO